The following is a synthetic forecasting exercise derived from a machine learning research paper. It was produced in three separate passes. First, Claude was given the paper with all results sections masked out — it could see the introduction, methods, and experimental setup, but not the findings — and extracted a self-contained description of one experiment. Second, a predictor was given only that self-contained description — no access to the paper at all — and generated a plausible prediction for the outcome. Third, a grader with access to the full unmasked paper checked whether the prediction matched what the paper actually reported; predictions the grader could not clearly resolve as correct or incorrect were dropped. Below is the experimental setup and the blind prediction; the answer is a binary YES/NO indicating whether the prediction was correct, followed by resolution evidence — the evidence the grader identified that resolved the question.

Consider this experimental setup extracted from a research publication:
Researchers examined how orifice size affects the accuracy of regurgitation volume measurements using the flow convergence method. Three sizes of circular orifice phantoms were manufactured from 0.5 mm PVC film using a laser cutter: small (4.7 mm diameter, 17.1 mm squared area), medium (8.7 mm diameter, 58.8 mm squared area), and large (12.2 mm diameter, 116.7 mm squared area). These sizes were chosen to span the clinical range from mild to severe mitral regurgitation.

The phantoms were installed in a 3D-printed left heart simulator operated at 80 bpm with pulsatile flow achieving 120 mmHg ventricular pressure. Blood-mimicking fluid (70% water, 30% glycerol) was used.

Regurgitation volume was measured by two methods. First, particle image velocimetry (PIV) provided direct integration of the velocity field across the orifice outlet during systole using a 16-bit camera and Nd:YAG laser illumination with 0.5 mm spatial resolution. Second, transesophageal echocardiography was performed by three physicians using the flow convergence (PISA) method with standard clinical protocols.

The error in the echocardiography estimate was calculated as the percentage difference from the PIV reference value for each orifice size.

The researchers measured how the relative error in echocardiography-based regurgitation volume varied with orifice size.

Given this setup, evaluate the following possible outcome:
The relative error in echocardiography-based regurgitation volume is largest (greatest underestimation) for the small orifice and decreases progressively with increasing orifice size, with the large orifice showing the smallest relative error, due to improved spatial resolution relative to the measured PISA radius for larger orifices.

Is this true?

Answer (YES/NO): NO